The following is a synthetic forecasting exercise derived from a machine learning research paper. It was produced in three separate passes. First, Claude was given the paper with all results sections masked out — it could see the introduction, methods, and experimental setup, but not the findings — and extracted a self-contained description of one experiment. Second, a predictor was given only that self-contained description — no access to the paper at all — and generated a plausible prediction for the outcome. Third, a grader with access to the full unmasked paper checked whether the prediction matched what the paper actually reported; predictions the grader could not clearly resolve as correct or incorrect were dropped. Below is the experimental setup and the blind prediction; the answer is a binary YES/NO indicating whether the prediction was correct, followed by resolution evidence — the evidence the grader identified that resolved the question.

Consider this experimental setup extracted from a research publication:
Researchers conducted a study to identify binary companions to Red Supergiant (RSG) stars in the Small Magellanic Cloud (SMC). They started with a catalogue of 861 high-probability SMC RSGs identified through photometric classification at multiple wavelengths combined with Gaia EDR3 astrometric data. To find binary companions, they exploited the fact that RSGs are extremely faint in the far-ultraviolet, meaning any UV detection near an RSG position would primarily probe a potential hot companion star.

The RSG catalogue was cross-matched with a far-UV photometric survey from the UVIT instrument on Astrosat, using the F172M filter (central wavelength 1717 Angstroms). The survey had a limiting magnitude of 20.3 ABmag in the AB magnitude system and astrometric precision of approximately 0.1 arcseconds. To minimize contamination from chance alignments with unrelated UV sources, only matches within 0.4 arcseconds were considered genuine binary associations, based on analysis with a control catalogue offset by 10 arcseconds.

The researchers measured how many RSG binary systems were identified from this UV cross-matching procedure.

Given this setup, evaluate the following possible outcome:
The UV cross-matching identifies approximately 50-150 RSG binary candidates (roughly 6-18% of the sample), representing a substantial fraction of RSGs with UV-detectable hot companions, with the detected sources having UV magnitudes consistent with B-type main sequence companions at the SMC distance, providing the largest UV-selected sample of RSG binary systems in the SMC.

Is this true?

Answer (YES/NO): YES